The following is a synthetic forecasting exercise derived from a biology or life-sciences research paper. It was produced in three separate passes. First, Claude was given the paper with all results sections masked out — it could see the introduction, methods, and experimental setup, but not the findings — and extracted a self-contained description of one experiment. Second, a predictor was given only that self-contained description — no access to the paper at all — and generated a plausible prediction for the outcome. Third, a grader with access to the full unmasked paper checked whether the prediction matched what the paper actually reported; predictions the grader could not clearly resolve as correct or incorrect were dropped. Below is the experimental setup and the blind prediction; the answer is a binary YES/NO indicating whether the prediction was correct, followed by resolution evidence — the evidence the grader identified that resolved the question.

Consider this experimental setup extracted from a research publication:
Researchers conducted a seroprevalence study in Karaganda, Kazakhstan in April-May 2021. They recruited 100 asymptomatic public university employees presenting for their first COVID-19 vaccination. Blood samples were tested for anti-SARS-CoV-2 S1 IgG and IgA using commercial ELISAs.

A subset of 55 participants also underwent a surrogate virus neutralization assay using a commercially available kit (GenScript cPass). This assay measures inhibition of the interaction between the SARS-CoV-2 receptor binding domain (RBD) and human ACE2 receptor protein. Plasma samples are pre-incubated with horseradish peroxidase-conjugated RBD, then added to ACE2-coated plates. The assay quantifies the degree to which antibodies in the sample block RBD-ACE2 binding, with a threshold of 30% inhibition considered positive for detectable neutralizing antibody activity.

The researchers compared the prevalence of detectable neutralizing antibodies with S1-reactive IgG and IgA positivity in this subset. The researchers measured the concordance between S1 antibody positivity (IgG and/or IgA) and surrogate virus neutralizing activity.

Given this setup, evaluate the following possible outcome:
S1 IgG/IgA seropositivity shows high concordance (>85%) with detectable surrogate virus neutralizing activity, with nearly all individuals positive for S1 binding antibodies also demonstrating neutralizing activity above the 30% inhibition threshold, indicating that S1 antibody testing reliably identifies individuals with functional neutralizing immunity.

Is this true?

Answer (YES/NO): NO